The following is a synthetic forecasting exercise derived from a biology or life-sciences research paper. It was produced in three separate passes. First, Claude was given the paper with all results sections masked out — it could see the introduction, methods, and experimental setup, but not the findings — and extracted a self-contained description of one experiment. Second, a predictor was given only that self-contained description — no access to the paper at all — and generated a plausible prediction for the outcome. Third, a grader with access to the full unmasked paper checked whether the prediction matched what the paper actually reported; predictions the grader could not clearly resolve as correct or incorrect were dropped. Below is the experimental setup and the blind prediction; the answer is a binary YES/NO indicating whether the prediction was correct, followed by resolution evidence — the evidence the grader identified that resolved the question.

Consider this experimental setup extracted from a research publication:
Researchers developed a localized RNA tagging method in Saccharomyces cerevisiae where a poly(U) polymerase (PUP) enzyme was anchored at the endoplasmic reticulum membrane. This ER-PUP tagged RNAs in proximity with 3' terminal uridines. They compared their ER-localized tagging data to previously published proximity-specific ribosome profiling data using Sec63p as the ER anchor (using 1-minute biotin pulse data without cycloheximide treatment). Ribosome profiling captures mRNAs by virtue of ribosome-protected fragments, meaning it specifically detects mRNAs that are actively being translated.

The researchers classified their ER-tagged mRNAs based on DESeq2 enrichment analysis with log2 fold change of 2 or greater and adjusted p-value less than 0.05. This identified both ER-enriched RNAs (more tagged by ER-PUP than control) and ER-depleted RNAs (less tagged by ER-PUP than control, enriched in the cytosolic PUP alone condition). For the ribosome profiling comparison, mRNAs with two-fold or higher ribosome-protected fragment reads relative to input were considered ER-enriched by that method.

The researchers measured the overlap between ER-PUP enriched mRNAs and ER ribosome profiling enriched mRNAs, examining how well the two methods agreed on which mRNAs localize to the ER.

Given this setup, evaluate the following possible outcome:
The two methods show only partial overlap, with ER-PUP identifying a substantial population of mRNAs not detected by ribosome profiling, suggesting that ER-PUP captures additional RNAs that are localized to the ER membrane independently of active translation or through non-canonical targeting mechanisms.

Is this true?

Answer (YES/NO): YES